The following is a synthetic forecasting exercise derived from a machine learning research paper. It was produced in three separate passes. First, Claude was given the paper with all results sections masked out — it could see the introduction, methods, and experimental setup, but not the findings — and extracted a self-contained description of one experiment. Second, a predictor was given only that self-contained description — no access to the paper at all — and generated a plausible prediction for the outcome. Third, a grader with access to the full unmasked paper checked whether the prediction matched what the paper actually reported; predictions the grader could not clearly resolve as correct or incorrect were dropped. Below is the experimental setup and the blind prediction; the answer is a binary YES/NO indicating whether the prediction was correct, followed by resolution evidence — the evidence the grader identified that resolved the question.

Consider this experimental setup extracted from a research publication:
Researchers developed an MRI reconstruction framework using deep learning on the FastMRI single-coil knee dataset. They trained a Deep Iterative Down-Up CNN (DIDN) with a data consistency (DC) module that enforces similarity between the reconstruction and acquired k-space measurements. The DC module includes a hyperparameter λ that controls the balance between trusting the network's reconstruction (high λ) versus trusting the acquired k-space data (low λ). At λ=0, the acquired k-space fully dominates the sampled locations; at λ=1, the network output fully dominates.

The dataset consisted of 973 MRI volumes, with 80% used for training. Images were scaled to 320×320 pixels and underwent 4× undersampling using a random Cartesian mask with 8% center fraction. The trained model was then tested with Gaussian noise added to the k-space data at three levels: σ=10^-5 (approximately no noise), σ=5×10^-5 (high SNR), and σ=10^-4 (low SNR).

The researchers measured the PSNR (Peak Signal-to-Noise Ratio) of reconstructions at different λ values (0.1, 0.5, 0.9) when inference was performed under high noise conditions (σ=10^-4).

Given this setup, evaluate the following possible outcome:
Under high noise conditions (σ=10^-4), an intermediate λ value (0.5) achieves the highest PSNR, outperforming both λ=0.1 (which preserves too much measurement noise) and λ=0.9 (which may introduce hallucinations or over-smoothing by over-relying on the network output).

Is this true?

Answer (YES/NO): NO